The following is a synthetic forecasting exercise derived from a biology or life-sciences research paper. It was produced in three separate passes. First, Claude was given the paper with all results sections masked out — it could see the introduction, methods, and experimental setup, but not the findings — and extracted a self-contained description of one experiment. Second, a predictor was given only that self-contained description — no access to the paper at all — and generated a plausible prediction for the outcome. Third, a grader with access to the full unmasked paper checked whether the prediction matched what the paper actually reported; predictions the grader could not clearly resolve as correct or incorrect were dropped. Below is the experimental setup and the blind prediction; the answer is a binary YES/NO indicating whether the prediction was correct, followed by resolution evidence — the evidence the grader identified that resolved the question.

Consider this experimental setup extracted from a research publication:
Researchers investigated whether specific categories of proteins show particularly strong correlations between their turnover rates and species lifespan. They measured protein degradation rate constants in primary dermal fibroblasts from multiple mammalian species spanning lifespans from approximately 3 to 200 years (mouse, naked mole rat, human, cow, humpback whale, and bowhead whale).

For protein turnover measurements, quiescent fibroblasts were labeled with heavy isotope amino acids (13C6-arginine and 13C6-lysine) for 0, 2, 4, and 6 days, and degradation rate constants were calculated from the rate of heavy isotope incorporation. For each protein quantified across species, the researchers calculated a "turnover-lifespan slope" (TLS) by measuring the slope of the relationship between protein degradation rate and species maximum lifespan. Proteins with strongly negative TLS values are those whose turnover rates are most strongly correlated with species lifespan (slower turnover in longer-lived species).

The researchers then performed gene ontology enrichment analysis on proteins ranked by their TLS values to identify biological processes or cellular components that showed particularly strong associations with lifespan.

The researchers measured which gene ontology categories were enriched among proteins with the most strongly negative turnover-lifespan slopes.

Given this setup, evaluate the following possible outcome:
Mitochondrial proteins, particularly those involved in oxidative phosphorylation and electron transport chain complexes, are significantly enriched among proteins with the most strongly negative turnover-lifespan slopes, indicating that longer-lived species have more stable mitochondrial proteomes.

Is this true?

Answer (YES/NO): NO